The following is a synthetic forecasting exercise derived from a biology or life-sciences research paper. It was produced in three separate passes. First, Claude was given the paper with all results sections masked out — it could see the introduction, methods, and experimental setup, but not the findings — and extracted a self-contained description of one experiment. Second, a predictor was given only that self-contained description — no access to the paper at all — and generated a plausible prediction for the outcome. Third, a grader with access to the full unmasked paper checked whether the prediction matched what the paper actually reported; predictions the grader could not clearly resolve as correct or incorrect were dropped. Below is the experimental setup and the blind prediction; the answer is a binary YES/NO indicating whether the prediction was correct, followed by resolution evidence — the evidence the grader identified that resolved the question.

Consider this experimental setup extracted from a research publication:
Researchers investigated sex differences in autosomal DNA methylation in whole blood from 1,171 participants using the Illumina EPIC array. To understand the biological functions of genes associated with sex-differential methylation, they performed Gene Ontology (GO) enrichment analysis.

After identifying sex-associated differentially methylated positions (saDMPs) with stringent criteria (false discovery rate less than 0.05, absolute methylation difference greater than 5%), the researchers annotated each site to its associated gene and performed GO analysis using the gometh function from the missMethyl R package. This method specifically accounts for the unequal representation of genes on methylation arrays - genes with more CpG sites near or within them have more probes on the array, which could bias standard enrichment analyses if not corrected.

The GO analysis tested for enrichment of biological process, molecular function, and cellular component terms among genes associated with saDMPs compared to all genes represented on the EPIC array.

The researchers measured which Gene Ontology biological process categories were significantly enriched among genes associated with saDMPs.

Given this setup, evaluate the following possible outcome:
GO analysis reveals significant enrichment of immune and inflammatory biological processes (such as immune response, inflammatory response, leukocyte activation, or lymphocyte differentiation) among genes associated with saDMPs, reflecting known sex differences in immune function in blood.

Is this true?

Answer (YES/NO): NO